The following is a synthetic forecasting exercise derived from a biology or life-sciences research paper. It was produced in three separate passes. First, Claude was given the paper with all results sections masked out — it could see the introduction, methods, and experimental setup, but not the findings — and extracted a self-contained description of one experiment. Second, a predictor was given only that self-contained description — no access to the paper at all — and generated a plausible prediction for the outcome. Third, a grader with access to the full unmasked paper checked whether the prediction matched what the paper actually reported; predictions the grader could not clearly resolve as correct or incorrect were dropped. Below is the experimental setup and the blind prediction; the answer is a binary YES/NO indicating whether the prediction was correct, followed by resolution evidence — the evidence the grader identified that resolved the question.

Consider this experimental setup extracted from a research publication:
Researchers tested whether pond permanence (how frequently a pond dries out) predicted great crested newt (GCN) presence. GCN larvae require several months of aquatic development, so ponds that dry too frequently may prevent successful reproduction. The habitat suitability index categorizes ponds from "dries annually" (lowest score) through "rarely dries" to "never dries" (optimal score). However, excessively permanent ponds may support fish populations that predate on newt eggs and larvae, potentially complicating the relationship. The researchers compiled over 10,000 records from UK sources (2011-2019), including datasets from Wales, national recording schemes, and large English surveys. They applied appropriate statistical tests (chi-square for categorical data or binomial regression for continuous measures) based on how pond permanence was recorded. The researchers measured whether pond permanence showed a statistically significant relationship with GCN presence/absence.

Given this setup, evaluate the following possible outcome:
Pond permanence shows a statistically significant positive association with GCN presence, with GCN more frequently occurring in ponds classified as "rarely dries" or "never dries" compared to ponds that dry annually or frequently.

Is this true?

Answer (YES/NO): YES